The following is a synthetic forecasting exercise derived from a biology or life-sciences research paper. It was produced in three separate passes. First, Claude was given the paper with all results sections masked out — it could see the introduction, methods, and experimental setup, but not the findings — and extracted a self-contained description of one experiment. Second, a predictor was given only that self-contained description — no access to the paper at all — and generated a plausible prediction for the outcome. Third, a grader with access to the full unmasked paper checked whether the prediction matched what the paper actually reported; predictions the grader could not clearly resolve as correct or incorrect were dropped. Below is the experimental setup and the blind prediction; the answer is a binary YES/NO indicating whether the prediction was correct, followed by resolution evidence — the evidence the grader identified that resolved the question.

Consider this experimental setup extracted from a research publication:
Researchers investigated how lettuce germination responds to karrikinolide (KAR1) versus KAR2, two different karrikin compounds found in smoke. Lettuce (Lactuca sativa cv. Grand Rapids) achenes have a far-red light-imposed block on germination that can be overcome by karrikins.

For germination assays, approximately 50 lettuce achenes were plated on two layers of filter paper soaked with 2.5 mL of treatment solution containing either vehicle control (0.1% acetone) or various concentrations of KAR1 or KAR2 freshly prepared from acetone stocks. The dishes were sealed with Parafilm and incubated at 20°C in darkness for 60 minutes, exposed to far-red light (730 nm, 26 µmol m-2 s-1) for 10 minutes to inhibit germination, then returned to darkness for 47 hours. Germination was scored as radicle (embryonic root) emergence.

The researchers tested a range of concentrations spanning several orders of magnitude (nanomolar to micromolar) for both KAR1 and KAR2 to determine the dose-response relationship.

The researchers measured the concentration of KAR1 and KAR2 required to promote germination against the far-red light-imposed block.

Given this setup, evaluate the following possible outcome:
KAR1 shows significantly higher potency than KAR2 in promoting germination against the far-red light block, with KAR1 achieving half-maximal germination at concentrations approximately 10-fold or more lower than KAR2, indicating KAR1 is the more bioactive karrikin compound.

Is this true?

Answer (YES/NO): YES